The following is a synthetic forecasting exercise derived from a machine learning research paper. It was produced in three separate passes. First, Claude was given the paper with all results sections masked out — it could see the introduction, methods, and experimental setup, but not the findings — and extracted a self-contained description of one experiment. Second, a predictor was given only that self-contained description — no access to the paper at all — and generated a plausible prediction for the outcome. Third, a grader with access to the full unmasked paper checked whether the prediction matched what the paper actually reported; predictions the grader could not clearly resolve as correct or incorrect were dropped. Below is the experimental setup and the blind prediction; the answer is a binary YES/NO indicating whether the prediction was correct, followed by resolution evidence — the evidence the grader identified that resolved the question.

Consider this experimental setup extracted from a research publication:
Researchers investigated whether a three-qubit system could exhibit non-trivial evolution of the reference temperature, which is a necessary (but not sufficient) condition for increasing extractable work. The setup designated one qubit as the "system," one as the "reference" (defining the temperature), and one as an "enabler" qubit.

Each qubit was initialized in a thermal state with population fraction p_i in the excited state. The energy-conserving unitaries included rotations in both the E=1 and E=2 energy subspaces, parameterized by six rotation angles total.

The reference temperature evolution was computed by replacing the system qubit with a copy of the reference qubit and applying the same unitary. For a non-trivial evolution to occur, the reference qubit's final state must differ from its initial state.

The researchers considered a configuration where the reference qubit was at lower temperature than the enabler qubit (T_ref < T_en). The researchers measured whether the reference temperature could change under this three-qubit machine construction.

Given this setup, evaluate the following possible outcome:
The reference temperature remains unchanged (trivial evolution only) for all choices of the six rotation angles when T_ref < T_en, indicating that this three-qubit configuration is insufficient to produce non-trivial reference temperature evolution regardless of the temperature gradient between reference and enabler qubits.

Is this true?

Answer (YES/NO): NO